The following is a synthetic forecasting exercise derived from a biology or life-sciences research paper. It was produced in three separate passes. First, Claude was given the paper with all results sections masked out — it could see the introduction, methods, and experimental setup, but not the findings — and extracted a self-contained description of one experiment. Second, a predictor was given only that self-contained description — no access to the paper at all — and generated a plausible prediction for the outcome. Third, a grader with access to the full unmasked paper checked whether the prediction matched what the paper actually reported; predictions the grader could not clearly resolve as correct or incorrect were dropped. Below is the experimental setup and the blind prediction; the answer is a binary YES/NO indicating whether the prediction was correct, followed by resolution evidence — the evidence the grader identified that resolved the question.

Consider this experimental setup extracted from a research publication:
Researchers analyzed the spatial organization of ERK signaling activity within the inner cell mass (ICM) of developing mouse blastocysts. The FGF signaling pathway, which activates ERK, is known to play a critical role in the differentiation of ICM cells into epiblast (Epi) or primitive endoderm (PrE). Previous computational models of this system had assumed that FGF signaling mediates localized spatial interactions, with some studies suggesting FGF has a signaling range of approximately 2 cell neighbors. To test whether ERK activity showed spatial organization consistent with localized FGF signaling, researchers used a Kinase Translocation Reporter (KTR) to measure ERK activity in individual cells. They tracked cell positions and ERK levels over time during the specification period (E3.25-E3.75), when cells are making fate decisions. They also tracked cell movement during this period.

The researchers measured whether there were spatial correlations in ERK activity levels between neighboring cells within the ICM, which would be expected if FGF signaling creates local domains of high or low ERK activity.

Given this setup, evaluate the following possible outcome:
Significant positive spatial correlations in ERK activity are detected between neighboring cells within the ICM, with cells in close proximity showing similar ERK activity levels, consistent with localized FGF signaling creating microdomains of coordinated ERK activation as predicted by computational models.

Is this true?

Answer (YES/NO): NO